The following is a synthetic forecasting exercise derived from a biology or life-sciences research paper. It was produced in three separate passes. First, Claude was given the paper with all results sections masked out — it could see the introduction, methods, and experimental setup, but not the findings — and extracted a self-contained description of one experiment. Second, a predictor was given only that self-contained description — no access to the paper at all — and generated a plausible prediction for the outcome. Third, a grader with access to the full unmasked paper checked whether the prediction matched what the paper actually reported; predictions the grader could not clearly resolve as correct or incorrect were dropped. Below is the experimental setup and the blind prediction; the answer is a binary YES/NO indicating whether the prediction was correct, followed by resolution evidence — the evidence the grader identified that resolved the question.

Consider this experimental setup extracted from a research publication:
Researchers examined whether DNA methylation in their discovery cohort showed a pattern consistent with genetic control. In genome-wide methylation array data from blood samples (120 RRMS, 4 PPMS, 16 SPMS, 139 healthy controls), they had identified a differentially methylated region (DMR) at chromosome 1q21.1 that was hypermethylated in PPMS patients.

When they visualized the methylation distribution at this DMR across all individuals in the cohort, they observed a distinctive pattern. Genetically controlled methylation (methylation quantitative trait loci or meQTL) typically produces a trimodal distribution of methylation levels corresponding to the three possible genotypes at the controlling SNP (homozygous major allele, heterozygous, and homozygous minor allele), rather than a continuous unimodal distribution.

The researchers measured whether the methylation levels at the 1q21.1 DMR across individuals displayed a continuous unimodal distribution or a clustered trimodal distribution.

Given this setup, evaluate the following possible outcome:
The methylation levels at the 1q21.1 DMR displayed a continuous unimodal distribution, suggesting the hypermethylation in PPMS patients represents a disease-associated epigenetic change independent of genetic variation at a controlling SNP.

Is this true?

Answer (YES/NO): NO